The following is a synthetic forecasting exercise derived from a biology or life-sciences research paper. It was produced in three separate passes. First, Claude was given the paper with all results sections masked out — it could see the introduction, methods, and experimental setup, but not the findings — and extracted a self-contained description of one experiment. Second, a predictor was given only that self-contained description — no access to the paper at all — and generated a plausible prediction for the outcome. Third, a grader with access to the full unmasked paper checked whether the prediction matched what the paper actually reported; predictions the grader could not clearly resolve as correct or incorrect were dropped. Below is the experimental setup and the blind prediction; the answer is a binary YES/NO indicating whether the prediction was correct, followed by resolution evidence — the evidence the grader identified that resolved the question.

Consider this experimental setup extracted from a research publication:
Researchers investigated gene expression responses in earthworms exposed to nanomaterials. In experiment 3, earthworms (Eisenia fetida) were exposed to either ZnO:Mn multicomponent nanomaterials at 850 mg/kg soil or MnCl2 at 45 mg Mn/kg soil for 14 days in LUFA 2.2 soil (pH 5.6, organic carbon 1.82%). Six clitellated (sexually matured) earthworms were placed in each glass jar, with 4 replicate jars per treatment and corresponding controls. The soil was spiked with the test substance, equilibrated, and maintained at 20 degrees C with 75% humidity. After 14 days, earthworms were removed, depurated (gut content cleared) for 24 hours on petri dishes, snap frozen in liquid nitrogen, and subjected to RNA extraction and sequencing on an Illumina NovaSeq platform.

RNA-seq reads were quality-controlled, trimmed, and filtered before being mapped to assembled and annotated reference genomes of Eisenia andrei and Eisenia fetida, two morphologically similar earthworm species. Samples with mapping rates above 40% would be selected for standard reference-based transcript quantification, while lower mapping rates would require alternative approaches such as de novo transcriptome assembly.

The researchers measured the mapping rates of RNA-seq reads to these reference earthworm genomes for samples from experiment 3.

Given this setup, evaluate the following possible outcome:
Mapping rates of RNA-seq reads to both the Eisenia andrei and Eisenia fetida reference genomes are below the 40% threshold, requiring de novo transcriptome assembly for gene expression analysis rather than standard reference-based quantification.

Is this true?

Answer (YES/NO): NO